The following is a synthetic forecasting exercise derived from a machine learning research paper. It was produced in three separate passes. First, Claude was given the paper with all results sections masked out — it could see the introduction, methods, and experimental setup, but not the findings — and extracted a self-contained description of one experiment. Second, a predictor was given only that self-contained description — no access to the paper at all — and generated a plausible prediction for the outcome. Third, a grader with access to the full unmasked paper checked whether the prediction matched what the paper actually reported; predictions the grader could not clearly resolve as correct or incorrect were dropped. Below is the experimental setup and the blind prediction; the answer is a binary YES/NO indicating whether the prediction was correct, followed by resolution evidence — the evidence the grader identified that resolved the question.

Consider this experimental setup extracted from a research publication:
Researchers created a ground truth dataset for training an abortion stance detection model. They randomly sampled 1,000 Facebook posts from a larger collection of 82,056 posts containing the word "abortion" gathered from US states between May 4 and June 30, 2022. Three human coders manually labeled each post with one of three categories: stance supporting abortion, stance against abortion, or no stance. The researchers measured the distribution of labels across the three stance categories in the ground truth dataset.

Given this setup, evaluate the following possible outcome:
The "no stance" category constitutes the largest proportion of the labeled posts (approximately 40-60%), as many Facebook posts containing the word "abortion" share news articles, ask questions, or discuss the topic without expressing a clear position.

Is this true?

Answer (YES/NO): YES